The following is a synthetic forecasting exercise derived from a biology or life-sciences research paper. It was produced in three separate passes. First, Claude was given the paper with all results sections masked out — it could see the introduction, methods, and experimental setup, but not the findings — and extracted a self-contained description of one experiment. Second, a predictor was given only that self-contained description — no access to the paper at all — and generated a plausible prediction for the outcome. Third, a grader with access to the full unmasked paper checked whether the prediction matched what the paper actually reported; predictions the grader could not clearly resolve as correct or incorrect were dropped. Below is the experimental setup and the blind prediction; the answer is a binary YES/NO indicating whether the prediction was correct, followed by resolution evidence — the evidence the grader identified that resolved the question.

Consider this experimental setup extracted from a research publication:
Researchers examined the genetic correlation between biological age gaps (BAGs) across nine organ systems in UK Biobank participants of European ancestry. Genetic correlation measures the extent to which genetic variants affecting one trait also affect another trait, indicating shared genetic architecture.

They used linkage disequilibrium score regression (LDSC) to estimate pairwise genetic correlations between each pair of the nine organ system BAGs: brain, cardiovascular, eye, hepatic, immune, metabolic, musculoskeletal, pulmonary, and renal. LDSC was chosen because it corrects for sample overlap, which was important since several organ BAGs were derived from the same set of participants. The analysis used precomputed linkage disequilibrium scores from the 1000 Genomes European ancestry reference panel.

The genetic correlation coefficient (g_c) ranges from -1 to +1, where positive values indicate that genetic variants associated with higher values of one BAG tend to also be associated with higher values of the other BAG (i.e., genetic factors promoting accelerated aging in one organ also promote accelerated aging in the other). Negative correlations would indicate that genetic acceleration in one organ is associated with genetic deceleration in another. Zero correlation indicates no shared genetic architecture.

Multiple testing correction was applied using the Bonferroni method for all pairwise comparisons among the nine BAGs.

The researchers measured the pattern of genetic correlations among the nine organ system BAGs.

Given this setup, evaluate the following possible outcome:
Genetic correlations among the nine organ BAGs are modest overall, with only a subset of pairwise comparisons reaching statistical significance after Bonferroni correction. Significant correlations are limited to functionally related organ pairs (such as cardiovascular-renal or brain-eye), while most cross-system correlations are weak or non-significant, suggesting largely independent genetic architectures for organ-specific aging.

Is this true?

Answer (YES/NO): NO